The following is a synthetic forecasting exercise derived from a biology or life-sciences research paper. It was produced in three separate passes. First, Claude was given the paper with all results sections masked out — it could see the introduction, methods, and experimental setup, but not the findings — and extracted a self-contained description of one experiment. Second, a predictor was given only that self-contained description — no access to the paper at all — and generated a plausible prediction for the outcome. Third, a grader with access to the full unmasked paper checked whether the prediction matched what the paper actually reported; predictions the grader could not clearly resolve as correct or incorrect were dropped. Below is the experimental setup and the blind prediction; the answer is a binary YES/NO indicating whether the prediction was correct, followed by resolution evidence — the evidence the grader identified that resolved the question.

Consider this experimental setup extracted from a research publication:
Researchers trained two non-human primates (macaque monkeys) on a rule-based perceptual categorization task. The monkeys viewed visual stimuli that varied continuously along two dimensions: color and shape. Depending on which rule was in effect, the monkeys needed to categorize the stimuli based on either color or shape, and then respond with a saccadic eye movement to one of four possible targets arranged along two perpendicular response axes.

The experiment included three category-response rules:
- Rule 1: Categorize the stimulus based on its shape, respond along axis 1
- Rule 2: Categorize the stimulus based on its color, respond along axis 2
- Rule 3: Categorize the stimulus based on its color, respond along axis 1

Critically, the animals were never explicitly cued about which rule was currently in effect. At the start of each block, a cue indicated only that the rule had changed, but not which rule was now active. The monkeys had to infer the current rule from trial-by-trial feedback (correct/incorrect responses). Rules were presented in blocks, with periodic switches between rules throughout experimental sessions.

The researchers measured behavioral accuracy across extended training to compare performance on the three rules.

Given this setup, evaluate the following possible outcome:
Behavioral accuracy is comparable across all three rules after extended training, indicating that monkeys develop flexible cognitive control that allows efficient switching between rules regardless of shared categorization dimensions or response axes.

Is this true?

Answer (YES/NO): NO